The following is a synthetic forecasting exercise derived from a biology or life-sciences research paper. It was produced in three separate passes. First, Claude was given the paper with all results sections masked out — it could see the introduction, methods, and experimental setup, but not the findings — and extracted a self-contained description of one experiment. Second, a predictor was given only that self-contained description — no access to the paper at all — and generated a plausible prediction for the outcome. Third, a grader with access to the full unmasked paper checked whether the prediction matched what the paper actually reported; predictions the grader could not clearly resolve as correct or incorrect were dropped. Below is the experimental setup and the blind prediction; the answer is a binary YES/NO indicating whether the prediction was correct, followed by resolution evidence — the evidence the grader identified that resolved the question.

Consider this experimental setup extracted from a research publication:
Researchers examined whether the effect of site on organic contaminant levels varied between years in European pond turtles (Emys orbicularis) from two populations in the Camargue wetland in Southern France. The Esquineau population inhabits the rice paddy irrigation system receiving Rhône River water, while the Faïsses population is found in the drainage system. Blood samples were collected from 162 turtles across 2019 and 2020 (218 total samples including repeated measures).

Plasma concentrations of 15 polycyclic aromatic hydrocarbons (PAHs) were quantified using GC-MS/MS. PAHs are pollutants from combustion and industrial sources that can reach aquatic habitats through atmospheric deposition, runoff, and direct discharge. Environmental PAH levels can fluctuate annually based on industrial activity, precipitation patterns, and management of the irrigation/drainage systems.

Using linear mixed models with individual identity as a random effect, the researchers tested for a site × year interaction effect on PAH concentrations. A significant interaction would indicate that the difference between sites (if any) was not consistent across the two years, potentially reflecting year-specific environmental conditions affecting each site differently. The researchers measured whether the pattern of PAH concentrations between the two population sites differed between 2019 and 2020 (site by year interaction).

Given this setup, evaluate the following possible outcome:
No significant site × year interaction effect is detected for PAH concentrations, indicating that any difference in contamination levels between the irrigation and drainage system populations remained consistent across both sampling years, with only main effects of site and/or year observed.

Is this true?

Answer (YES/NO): YES